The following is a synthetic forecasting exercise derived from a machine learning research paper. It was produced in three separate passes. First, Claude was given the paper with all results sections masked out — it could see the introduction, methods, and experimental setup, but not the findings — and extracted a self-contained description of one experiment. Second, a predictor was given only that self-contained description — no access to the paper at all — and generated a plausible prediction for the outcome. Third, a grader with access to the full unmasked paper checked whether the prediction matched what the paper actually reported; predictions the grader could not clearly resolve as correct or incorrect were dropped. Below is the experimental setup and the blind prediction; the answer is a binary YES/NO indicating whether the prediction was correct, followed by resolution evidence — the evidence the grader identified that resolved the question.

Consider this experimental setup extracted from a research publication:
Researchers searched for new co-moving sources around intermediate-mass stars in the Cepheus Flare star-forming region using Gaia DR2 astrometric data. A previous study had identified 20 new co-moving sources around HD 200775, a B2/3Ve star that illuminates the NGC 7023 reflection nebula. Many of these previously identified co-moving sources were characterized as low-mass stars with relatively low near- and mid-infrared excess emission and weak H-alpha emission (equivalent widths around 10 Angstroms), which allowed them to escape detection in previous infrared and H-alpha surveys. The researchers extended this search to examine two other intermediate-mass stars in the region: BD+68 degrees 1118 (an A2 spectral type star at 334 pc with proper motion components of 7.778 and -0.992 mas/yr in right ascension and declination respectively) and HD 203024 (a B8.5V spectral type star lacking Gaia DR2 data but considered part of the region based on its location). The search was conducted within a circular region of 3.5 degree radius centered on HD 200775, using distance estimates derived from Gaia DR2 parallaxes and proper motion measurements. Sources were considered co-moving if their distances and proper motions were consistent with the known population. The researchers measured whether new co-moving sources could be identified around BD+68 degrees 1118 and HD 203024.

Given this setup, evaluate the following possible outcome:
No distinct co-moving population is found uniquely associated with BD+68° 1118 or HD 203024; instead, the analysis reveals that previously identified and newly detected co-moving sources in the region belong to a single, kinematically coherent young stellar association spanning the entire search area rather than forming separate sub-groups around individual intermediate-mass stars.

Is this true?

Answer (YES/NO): NO